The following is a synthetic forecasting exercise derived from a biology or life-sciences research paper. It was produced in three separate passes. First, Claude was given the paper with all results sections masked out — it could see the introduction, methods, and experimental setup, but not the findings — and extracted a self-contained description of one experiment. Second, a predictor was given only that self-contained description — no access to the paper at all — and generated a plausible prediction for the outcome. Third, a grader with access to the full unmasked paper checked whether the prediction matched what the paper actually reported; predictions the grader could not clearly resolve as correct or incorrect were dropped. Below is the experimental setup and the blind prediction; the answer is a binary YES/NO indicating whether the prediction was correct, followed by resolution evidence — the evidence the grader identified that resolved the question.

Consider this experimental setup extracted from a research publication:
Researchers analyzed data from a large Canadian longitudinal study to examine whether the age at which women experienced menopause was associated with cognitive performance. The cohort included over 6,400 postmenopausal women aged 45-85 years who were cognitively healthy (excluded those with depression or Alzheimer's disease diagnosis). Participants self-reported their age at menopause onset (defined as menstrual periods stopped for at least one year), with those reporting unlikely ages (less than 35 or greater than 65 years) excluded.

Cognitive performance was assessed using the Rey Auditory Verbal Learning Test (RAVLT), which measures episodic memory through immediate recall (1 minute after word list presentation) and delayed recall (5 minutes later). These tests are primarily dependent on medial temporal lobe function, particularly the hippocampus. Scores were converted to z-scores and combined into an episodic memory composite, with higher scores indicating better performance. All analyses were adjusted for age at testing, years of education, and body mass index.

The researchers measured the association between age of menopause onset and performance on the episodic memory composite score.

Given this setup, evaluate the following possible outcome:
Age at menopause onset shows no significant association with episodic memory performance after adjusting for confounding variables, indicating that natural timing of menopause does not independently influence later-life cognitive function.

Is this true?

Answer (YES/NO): NO